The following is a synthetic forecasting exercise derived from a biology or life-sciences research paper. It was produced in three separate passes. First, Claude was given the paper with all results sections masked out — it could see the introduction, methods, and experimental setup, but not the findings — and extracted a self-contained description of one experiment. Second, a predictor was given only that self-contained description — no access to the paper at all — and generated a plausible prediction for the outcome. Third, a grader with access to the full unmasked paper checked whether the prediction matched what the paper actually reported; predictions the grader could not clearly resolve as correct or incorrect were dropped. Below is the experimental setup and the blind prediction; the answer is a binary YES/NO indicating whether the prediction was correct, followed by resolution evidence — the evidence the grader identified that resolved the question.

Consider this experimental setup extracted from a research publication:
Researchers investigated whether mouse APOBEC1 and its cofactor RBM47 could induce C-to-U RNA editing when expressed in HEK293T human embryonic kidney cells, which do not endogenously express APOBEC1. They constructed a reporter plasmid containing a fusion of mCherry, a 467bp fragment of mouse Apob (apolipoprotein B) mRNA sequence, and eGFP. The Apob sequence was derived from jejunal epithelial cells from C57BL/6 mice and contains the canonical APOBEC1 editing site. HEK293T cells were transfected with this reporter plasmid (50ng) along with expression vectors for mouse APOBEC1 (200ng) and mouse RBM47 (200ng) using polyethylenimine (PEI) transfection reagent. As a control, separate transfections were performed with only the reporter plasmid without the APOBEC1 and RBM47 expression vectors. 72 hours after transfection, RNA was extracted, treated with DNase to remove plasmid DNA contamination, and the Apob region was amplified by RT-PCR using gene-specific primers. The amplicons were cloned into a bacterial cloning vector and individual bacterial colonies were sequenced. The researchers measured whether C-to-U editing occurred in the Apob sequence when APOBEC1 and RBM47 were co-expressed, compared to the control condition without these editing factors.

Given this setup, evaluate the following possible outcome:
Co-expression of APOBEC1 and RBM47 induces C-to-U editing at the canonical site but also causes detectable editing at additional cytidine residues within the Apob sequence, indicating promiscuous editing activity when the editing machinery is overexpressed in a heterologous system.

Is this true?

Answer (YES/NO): YES